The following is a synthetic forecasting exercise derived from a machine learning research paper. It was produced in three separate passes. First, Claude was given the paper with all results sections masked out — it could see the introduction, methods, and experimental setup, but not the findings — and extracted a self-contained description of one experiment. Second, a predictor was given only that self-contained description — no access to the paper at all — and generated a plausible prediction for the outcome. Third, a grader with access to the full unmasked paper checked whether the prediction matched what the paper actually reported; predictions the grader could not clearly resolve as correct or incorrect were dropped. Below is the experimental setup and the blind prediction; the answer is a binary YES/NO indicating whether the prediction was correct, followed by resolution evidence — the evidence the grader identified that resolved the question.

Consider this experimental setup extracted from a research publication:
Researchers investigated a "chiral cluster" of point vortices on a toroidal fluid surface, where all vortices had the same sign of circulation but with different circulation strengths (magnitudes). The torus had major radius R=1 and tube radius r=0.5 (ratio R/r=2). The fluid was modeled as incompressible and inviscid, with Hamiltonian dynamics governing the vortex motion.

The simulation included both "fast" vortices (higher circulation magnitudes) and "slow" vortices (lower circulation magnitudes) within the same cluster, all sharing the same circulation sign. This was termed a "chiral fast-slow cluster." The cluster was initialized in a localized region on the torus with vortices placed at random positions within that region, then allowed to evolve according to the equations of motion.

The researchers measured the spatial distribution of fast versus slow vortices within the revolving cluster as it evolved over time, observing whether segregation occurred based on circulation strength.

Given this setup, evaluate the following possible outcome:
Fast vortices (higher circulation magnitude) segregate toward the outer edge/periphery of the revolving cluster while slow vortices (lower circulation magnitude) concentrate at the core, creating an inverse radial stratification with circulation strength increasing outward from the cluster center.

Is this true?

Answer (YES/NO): NO